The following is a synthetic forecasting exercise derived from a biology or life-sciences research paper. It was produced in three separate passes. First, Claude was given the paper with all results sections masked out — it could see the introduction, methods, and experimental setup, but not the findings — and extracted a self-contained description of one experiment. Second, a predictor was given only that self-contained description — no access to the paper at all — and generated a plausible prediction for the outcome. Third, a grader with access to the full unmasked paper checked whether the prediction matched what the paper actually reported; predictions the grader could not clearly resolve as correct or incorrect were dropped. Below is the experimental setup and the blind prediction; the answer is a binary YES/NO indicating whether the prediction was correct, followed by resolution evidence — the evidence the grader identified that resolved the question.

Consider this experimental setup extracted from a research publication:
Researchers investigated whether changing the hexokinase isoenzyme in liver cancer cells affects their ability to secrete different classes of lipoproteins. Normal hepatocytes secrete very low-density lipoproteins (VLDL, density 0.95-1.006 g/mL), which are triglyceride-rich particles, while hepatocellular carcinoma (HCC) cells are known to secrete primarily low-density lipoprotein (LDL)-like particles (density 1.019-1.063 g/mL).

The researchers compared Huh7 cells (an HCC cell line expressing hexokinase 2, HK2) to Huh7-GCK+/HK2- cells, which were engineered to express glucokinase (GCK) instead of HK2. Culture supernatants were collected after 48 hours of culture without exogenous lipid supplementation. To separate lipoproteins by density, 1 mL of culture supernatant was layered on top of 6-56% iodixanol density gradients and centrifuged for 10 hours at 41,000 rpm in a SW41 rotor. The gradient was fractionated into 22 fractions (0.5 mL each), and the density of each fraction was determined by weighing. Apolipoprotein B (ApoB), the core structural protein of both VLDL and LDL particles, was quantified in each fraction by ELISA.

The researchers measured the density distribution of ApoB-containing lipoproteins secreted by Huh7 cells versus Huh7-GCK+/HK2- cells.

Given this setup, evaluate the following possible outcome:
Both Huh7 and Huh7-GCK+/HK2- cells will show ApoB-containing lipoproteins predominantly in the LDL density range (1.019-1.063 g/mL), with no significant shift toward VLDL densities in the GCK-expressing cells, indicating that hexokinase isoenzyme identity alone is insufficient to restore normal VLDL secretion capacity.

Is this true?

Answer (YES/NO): NO